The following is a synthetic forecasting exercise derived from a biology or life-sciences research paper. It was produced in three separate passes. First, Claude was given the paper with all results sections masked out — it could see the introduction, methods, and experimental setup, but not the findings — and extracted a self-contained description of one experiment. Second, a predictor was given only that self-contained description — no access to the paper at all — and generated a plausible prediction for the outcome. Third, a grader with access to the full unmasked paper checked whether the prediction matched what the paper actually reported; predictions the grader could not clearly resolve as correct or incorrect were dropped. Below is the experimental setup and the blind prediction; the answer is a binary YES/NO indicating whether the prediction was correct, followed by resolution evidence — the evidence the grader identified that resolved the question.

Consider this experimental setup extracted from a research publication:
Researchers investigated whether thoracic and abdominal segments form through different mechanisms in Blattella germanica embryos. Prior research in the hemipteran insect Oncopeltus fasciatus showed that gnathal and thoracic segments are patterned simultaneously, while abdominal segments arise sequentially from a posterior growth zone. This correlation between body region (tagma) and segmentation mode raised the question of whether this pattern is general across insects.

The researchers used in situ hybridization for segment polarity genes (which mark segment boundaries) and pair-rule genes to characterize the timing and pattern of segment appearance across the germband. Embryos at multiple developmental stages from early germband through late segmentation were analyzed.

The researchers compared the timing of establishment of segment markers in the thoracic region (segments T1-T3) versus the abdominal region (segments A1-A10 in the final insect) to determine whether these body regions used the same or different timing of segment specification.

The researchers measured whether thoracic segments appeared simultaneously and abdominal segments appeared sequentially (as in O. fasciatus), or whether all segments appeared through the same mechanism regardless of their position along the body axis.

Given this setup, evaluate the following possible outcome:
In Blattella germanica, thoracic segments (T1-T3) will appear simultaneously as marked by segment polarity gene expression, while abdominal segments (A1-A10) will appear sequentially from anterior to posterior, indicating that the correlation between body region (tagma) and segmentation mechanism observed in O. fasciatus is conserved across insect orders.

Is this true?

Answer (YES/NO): NO